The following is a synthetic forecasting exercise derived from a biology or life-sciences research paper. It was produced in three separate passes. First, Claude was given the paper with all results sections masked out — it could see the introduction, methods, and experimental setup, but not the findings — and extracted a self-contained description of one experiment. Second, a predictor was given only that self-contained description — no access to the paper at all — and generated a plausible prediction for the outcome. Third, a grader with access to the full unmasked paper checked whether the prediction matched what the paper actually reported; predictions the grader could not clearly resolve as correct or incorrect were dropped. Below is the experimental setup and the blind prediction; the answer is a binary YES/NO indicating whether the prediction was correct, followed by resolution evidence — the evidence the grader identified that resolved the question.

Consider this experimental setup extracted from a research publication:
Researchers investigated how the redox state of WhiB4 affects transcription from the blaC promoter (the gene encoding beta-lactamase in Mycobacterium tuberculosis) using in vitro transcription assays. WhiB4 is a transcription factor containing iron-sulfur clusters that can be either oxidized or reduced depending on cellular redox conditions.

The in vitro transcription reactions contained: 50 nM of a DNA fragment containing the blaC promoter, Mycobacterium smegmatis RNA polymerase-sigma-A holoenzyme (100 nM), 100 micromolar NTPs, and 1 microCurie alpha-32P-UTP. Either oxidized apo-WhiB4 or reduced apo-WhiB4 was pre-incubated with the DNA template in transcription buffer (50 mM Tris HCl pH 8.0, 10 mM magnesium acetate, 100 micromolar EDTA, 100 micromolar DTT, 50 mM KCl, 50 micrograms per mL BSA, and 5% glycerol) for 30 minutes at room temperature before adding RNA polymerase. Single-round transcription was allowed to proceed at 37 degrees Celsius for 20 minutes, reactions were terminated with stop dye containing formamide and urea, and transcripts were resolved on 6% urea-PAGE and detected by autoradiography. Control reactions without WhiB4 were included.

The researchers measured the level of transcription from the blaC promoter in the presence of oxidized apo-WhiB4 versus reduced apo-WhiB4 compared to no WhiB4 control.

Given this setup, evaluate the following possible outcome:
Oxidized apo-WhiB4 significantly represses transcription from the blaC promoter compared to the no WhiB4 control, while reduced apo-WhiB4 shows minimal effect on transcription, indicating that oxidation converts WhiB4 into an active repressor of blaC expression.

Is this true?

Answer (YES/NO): YES